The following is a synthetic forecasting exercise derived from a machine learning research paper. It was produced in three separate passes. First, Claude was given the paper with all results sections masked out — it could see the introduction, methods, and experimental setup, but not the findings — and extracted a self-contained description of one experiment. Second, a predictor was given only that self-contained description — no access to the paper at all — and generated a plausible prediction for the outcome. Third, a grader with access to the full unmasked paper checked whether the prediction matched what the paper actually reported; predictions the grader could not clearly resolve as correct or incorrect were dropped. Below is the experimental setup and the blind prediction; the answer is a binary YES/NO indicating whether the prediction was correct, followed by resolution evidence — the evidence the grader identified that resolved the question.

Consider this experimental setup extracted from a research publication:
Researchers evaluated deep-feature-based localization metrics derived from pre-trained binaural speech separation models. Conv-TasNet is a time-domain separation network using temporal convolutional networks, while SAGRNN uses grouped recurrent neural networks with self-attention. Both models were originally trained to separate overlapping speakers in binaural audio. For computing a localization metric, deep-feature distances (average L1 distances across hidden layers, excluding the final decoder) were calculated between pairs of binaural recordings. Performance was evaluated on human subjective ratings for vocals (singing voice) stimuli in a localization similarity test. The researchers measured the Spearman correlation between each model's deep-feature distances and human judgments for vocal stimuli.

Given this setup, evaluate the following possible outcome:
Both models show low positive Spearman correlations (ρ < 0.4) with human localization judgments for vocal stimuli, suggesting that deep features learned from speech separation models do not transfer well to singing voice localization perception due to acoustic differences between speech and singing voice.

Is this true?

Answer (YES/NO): YES